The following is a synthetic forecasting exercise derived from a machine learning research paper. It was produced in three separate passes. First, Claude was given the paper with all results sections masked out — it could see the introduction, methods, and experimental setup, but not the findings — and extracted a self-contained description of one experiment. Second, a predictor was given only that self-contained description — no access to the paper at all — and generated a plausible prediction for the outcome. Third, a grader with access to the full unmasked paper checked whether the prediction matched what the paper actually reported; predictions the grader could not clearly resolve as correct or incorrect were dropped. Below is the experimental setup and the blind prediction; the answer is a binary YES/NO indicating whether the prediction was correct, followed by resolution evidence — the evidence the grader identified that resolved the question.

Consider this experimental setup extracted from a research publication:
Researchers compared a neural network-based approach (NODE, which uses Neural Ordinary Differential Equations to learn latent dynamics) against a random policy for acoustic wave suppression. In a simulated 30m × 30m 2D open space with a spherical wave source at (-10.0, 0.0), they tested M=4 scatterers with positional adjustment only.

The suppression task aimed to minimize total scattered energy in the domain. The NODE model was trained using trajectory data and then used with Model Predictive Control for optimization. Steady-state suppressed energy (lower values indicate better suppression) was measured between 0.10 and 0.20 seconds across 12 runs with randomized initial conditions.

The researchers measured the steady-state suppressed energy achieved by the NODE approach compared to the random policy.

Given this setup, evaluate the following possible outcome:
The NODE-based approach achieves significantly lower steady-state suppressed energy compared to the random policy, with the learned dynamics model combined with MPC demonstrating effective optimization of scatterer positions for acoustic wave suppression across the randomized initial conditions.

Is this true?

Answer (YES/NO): NO